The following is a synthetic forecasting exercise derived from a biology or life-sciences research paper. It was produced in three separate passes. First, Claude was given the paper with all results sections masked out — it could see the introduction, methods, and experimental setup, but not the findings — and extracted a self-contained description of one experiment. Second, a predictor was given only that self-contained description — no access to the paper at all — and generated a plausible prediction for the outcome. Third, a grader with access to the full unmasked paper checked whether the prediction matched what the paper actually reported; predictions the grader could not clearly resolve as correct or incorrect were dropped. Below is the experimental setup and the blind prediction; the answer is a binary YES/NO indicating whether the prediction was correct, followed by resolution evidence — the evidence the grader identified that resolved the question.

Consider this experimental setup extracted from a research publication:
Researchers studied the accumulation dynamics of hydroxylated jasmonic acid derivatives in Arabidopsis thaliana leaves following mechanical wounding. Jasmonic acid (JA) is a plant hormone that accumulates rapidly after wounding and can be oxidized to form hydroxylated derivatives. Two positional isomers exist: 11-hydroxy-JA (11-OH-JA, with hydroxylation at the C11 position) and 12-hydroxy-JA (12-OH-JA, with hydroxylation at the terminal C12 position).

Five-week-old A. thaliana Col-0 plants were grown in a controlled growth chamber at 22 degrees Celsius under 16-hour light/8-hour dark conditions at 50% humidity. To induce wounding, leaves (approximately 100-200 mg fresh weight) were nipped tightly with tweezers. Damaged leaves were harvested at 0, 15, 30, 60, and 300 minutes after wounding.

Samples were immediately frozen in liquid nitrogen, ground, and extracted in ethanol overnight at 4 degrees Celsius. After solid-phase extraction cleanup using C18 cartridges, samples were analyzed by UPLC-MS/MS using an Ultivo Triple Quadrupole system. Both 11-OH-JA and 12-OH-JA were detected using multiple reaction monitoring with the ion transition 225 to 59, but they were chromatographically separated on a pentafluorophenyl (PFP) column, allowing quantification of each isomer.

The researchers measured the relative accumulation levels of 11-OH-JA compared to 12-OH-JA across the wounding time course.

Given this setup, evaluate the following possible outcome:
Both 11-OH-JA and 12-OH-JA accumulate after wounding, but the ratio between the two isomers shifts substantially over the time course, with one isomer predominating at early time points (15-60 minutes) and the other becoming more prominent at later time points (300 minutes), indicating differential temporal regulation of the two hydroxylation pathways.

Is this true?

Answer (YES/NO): NO